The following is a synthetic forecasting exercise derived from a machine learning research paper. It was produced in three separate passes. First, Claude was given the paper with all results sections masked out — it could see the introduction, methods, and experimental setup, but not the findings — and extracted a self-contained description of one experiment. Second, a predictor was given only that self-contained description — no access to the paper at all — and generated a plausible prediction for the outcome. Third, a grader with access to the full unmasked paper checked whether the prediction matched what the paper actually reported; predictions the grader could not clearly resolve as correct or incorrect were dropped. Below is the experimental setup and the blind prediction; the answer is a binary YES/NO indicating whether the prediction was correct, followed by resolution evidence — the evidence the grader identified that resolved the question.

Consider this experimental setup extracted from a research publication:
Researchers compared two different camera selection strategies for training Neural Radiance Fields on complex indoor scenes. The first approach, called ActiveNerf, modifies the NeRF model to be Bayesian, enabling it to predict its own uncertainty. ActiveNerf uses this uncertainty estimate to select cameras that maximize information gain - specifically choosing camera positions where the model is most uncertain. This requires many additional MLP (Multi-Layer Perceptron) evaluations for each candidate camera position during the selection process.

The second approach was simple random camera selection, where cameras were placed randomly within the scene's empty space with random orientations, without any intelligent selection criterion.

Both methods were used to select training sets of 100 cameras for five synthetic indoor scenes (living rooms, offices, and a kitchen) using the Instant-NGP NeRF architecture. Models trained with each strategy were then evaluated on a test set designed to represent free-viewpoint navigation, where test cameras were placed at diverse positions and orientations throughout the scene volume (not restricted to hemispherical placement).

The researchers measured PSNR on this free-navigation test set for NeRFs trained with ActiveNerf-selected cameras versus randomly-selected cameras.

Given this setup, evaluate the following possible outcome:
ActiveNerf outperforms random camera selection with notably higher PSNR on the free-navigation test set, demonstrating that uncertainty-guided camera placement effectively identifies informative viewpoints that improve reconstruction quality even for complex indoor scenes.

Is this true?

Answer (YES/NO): NO